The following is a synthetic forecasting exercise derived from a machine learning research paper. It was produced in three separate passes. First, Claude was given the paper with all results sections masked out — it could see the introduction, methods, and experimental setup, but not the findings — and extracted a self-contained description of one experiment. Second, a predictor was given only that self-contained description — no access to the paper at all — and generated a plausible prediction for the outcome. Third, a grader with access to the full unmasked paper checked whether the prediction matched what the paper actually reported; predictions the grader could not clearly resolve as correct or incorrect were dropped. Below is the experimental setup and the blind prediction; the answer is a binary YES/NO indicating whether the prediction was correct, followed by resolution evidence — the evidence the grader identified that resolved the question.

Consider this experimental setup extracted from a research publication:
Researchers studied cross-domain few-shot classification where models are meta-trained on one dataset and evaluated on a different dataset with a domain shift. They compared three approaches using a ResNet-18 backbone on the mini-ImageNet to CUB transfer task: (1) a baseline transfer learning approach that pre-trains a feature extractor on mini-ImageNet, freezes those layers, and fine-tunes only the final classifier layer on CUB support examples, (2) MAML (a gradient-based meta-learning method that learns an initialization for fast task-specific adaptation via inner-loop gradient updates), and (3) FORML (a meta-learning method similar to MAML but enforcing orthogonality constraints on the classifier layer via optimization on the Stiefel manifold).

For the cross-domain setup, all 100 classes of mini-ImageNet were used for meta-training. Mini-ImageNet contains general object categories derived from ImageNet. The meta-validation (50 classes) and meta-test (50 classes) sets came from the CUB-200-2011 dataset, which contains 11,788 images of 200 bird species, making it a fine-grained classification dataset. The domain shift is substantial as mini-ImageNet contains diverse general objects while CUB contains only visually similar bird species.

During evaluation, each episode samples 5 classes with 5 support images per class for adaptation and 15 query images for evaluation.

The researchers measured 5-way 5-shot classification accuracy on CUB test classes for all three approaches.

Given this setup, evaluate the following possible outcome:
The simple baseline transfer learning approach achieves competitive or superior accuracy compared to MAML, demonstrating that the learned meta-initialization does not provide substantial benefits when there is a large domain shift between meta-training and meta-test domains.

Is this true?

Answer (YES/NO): YES